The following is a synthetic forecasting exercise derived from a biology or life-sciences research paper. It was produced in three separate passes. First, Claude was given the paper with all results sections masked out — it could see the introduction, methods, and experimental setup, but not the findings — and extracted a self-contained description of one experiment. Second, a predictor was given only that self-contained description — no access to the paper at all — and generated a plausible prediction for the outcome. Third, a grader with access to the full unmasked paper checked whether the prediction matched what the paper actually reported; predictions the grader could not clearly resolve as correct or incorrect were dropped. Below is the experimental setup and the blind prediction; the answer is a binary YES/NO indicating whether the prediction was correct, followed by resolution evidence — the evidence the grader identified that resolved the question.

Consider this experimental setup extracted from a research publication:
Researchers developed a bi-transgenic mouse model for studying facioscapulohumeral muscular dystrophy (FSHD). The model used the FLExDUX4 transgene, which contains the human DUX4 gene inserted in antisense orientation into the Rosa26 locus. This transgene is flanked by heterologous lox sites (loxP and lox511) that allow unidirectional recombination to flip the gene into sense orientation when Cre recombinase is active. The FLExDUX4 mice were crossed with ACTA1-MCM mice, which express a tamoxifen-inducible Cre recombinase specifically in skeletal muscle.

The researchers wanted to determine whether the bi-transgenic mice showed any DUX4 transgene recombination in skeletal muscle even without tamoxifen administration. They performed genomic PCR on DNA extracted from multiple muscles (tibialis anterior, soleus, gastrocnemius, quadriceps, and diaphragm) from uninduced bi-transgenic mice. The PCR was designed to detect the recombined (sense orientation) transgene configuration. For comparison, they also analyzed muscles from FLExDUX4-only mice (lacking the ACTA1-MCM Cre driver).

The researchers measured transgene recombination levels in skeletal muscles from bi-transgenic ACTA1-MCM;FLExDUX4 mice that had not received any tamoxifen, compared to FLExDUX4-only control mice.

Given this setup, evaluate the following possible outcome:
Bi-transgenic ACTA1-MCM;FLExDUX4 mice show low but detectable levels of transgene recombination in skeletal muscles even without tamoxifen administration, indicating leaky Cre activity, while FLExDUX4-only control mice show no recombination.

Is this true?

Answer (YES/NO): YES